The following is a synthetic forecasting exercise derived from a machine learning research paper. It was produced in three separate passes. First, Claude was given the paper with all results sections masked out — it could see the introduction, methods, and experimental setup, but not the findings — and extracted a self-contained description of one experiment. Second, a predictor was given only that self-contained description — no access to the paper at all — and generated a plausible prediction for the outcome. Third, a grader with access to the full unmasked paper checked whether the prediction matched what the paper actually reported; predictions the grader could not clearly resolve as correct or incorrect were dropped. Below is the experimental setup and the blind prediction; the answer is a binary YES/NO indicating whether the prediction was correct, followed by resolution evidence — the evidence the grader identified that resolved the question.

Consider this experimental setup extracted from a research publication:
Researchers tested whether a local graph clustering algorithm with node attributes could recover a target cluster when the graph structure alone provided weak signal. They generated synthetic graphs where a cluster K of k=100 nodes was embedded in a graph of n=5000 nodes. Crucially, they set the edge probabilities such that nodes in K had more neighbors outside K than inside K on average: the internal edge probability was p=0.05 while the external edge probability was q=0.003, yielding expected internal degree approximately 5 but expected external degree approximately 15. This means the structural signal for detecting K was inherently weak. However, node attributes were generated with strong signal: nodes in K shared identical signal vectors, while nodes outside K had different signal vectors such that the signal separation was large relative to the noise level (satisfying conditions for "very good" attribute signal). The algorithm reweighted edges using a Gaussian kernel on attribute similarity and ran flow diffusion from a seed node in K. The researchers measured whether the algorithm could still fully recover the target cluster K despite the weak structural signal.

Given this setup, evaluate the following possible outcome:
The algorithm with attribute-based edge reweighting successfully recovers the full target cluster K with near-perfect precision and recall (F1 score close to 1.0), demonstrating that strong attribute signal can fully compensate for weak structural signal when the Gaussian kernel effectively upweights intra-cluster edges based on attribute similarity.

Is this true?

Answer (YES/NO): YES